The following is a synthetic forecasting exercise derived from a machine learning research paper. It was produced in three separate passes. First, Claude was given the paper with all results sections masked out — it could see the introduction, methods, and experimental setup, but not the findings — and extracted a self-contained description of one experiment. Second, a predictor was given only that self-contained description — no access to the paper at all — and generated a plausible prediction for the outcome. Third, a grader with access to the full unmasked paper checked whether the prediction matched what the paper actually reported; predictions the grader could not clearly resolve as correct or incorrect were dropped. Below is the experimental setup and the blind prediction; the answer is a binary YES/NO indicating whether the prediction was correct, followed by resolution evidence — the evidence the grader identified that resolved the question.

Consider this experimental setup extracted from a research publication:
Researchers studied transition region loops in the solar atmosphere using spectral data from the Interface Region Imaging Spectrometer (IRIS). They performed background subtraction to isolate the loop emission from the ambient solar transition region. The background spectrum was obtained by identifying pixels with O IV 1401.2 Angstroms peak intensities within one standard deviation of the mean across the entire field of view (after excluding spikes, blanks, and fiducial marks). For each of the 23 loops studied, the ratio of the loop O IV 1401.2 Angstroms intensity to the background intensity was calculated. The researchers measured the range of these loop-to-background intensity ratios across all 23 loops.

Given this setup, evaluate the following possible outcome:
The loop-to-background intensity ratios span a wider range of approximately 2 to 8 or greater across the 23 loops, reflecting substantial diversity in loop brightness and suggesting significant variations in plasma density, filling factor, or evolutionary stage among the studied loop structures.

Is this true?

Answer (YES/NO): NO